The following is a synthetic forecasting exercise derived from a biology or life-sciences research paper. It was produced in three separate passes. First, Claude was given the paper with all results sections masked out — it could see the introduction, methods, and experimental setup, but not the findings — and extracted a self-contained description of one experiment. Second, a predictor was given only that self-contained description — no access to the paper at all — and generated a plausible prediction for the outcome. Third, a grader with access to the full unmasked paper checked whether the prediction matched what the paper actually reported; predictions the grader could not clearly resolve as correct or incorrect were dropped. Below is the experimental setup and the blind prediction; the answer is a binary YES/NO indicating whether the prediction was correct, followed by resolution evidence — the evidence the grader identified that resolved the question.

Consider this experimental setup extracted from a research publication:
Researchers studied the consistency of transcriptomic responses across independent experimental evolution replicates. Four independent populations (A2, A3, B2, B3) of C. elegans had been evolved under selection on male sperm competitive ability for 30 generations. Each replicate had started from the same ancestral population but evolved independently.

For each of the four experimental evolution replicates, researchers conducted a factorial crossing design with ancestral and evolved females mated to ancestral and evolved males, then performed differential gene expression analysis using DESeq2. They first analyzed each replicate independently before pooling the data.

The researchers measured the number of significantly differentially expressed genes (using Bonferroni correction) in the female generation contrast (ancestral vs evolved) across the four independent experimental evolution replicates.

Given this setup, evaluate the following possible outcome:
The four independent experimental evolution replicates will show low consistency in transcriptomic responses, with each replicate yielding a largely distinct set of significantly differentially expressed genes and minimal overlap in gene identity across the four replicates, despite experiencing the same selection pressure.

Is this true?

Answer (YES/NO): NO